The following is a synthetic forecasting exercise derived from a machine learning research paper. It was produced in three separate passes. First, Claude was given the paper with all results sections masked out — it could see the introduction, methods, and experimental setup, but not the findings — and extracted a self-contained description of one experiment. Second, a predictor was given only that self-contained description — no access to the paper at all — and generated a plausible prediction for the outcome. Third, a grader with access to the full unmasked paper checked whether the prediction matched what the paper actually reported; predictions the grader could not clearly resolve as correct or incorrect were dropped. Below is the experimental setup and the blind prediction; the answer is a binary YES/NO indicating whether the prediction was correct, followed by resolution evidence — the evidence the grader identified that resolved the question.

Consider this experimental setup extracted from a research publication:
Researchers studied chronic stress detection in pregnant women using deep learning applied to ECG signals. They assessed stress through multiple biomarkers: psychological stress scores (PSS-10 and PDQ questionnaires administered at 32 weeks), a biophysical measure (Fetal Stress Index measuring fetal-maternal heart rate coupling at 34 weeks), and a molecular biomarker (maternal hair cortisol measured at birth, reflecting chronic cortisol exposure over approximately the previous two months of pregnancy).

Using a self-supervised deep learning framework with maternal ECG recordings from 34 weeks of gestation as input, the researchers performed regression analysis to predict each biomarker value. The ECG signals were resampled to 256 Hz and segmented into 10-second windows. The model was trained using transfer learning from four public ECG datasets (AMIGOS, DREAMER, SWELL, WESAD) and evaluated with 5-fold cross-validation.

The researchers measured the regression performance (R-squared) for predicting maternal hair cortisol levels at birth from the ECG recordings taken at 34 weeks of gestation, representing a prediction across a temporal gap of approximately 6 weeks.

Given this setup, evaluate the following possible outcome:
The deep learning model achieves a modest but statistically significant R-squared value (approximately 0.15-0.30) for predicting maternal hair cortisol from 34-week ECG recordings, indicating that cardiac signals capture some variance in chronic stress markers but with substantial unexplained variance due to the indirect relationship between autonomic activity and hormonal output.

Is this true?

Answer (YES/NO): NO